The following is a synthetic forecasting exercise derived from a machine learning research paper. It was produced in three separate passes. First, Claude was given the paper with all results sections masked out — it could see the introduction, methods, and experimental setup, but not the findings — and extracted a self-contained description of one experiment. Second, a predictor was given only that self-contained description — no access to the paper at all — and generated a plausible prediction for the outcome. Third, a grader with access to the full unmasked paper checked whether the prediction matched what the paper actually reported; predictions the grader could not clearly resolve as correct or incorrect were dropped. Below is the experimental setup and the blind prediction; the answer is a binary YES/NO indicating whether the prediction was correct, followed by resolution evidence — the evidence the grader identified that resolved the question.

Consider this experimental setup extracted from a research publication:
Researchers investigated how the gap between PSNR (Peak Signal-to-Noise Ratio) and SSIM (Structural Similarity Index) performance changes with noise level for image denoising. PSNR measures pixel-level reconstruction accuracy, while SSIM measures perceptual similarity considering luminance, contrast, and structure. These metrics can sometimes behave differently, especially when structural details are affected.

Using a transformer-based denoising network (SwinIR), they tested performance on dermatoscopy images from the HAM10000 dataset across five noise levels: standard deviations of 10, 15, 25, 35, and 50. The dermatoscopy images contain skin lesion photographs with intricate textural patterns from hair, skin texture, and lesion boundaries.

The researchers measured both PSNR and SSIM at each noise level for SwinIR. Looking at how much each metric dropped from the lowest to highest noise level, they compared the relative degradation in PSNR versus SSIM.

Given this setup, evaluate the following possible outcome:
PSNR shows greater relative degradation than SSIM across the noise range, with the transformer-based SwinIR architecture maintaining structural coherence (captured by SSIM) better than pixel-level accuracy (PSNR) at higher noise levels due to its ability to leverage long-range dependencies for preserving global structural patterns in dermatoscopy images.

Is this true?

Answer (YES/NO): YES